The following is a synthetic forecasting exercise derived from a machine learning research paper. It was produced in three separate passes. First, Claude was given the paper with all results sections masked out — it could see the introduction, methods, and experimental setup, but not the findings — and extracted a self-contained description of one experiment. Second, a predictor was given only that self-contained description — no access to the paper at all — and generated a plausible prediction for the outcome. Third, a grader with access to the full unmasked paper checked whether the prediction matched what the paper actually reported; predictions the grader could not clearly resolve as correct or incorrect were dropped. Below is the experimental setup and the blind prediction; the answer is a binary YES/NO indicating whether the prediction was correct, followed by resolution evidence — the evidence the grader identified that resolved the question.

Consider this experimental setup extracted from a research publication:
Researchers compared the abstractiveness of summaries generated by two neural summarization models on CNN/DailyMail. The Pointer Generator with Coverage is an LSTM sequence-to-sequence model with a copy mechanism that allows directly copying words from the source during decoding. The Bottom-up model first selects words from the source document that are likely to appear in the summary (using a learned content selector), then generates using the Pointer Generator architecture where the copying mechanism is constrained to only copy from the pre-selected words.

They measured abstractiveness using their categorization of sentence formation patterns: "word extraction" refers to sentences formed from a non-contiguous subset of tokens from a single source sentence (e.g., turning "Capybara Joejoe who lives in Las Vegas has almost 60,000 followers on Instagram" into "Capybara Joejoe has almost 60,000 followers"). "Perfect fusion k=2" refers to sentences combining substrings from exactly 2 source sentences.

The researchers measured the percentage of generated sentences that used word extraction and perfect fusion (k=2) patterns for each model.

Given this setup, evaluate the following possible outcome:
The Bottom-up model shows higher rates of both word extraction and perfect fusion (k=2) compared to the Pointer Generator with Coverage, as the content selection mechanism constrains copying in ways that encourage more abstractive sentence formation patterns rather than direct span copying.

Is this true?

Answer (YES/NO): YES